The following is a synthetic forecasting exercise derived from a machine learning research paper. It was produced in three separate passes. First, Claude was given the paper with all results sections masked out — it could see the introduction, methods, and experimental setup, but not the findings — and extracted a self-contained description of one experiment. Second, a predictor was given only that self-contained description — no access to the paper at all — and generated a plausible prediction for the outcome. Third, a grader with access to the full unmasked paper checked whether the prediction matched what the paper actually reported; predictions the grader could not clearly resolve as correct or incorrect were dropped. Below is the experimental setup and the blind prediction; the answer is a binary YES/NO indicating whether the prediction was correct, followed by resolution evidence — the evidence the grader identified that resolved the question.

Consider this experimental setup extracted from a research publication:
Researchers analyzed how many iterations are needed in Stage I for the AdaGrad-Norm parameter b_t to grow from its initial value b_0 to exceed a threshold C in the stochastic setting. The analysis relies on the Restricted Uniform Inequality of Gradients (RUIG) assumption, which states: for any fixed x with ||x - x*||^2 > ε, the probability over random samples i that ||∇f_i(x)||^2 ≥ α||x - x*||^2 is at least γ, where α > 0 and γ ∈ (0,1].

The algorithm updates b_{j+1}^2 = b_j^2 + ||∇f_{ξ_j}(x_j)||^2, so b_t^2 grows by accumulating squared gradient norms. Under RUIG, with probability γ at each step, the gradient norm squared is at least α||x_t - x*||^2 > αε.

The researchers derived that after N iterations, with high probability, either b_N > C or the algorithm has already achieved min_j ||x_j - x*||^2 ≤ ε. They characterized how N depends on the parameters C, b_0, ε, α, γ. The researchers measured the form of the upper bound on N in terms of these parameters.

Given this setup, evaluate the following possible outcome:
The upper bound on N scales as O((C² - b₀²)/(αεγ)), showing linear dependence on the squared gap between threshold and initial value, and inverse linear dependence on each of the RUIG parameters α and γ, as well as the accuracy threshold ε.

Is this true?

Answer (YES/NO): YES